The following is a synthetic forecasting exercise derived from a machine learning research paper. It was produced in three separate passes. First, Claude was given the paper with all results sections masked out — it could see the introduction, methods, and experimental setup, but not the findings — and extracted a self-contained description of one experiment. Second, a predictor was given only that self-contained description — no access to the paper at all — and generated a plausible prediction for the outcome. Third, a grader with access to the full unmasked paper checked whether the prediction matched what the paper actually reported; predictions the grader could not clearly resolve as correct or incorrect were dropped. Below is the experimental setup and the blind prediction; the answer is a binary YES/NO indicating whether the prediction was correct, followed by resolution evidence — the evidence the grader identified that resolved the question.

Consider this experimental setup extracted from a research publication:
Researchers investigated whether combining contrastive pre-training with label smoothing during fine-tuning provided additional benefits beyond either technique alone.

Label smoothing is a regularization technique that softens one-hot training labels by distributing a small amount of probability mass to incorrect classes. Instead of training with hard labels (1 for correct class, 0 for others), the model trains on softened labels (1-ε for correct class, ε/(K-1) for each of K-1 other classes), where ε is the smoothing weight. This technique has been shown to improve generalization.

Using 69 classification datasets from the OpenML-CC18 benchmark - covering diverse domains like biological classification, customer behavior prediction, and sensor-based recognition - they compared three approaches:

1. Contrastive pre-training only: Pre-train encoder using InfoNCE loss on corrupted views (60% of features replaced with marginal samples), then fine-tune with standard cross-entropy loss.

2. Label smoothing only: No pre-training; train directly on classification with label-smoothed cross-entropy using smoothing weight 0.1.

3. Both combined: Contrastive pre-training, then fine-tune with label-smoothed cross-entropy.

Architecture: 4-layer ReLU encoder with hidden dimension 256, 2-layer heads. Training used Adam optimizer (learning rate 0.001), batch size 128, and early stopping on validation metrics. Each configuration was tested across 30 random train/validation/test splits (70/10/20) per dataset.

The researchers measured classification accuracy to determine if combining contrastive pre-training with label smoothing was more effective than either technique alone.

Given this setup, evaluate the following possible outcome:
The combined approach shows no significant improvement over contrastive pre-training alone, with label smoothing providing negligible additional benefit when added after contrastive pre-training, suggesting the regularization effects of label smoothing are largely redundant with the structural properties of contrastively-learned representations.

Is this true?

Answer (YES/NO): NO